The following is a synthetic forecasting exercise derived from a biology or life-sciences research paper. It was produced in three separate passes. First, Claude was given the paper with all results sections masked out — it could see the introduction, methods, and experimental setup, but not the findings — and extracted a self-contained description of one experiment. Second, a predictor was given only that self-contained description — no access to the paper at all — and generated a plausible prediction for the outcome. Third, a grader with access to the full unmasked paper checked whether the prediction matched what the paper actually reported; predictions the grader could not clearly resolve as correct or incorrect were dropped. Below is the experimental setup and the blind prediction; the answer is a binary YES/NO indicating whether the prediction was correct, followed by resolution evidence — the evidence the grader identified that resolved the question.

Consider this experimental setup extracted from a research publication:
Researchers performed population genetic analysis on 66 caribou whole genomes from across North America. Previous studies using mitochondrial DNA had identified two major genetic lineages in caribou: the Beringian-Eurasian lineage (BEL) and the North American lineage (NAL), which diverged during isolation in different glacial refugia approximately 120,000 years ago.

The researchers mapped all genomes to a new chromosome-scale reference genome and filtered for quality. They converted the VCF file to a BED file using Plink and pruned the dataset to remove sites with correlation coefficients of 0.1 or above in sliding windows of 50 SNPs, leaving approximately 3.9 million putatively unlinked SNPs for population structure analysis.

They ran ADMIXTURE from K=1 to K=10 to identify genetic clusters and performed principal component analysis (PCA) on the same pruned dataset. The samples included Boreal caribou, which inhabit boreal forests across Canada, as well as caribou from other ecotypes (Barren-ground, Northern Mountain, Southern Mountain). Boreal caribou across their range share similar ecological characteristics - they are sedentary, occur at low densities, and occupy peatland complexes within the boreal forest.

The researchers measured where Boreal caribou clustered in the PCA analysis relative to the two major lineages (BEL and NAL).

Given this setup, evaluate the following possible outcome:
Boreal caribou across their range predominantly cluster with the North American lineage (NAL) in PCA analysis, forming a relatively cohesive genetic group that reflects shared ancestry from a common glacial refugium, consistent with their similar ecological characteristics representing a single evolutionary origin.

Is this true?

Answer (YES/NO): NO